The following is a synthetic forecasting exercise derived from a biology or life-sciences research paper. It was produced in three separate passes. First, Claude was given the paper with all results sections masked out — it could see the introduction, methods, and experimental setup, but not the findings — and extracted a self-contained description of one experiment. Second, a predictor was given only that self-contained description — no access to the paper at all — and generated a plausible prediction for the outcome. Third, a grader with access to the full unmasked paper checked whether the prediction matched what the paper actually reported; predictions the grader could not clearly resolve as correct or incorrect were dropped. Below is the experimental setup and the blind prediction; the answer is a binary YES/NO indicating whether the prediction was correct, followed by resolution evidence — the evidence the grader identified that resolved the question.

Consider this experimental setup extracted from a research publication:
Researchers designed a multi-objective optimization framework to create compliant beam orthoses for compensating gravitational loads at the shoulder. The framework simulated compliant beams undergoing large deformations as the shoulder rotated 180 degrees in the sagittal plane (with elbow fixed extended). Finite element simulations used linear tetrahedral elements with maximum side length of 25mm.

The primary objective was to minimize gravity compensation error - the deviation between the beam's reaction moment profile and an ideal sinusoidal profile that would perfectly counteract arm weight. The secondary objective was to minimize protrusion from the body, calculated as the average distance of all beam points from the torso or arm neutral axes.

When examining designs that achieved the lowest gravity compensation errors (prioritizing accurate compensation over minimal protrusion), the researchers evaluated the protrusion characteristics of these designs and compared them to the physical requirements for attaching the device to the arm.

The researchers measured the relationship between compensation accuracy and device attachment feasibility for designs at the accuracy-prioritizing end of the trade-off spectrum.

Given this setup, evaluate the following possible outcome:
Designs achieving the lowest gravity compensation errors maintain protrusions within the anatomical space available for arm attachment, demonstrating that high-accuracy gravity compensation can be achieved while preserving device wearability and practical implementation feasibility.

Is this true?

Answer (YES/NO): NO